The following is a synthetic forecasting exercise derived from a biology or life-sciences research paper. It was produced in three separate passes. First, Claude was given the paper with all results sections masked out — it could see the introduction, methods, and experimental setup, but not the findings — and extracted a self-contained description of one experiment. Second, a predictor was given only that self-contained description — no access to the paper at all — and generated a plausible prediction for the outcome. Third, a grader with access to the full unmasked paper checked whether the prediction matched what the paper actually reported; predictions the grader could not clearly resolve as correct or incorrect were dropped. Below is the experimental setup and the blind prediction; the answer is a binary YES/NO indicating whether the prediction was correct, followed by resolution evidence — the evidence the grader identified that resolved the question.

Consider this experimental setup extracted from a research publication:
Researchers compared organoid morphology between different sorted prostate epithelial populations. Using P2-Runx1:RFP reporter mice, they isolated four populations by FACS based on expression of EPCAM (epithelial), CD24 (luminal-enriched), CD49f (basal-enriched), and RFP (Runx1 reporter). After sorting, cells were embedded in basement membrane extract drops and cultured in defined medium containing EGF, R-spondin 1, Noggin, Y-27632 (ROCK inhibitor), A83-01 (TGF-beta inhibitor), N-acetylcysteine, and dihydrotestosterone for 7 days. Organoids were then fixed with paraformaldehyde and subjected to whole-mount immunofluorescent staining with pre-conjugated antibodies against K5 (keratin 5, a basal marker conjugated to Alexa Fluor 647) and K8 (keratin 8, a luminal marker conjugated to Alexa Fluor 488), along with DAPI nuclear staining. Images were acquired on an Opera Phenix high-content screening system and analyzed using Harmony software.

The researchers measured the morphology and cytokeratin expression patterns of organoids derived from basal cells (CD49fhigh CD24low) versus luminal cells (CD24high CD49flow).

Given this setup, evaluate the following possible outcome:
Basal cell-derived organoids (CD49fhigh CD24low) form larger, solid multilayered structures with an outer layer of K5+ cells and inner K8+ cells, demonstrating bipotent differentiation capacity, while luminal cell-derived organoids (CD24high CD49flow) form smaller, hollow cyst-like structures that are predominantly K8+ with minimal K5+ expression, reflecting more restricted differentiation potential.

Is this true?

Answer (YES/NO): NO